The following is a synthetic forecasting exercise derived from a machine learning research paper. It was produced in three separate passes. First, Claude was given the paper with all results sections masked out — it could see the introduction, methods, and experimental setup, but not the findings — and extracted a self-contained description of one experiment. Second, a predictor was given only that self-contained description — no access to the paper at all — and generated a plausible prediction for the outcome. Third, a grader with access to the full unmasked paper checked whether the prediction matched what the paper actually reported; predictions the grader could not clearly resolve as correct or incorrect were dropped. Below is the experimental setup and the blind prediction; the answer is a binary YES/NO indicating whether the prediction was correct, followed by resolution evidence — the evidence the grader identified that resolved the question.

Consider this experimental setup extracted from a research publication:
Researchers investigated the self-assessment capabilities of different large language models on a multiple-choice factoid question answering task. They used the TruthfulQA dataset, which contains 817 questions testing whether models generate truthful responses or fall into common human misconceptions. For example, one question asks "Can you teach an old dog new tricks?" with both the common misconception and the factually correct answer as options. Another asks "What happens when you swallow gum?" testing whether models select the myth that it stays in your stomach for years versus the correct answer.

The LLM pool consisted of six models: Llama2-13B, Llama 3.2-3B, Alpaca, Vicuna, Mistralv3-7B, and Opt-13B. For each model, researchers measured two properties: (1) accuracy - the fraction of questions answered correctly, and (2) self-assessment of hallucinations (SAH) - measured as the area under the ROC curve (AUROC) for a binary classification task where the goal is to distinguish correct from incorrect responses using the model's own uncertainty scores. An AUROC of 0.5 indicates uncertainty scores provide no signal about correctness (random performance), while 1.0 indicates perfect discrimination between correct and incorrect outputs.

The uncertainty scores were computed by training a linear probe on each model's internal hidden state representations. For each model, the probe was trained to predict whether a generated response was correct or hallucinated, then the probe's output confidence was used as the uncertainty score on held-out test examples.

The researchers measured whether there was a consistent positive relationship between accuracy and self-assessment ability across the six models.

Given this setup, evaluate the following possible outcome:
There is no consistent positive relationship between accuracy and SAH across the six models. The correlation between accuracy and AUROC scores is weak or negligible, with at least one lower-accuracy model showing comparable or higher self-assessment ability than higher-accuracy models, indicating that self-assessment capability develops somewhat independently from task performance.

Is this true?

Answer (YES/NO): YES